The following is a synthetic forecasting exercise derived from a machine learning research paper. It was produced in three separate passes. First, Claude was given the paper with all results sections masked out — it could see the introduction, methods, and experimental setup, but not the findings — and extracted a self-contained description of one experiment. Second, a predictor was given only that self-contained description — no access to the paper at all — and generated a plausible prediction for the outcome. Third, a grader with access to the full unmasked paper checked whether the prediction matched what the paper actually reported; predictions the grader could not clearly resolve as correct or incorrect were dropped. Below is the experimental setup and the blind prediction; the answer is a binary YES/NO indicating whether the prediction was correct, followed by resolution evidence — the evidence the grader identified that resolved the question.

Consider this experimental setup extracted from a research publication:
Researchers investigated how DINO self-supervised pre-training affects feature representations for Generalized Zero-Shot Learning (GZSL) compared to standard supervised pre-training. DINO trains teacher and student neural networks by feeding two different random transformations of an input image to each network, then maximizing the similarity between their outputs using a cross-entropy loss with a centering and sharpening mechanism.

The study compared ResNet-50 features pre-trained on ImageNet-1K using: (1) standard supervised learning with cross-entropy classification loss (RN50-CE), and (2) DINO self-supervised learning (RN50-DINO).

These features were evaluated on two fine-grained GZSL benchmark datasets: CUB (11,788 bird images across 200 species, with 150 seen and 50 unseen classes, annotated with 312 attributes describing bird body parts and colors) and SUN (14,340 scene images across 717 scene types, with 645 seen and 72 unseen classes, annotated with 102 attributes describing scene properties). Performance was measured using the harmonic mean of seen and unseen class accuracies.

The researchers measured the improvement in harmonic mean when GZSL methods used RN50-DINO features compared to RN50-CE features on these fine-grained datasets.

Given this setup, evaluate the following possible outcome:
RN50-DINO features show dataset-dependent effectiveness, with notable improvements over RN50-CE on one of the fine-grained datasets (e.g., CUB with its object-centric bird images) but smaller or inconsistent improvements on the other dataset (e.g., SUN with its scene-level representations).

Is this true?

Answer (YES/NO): NO